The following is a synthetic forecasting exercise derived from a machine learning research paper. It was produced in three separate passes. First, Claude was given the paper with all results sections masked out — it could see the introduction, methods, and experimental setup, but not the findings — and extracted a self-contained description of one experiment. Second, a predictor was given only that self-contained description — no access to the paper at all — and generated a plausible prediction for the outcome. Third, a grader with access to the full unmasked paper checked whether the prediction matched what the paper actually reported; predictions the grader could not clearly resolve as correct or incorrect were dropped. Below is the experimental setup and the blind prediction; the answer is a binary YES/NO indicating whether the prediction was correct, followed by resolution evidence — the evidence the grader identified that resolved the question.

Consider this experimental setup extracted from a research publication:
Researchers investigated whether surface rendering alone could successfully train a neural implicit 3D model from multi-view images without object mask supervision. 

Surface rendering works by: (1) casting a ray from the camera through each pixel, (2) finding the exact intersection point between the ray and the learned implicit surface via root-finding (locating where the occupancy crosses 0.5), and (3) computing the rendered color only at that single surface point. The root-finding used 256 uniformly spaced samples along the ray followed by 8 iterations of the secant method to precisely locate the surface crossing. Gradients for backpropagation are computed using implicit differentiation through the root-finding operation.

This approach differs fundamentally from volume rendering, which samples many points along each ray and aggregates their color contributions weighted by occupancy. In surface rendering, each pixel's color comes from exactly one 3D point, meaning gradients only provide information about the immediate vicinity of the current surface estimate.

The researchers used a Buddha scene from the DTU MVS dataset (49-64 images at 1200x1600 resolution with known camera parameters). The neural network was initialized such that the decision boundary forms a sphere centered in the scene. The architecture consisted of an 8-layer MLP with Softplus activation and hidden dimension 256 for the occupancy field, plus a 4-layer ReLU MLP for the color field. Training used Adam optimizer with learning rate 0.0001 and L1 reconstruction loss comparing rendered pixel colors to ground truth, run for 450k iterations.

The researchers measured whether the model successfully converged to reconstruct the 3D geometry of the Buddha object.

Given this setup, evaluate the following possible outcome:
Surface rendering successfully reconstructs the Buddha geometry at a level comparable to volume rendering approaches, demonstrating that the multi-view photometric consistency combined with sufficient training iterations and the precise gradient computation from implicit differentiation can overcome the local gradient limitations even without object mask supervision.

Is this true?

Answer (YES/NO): NO